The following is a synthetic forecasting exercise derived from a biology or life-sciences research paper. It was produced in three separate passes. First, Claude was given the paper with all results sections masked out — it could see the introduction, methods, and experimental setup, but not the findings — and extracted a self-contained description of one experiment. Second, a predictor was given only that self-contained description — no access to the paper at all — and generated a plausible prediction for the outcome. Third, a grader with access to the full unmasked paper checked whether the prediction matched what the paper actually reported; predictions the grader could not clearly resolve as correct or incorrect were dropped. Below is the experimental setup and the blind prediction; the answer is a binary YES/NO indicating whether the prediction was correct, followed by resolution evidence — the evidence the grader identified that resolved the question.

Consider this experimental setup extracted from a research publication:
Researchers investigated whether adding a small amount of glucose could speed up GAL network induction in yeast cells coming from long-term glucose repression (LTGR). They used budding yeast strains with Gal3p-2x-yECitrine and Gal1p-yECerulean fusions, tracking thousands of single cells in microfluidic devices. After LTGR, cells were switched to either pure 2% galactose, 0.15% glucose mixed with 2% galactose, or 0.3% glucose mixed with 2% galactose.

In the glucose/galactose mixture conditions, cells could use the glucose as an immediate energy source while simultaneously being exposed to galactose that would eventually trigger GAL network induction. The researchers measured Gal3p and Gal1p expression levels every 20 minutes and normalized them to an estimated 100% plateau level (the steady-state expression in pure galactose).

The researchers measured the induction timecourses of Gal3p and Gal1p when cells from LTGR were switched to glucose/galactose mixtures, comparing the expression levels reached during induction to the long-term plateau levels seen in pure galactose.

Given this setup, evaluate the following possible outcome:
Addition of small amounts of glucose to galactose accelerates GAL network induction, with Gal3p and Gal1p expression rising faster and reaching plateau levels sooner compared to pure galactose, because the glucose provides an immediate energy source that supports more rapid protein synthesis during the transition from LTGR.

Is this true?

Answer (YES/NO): NO